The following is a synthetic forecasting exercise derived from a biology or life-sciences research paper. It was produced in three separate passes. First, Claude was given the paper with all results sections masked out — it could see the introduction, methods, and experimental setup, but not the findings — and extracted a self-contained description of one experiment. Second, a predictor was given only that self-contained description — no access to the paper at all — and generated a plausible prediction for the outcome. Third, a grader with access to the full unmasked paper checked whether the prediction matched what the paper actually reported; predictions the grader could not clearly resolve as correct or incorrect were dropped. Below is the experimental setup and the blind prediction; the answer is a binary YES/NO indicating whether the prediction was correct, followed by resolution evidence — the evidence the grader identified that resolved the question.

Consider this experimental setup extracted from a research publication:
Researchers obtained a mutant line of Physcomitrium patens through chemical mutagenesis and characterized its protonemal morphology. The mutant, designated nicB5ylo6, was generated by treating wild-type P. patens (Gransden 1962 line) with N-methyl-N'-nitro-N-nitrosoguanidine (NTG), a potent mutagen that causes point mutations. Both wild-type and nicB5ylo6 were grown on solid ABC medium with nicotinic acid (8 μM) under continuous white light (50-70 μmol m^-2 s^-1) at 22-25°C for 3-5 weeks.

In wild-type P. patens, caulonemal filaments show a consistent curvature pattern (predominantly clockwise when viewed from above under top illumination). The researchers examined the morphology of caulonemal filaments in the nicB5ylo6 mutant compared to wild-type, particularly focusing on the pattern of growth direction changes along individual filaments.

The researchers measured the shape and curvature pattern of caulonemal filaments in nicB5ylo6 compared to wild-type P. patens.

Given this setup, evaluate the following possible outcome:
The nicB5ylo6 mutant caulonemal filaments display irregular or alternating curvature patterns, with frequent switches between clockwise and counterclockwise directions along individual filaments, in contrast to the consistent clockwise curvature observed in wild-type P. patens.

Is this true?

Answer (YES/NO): YES